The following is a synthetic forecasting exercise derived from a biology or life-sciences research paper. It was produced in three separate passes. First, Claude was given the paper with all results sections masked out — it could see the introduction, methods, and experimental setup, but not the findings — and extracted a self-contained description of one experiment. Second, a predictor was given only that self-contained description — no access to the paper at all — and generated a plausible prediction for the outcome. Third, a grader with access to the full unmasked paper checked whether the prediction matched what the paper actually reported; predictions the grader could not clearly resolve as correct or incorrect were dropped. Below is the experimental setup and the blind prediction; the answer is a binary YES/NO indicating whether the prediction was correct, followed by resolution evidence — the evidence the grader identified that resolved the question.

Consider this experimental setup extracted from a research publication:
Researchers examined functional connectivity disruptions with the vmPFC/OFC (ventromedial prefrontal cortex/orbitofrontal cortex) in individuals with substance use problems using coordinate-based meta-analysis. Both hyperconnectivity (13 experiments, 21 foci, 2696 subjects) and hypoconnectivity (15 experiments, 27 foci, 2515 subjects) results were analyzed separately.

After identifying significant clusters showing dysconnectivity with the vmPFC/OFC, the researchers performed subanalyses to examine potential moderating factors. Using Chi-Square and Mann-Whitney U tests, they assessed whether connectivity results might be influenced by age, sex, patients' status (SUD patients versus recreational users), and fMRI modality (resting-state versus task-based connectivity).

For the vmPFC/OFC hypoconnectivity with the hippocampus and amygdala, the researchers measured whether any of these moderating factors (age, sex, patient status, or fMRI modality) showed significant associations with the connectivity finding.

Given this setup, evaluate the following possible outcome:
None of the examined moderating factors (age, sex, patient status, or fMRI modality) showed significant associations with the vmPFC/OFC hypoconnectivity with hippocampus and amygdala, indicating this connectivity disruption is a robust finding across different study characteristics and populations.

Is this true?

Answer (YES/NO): YES